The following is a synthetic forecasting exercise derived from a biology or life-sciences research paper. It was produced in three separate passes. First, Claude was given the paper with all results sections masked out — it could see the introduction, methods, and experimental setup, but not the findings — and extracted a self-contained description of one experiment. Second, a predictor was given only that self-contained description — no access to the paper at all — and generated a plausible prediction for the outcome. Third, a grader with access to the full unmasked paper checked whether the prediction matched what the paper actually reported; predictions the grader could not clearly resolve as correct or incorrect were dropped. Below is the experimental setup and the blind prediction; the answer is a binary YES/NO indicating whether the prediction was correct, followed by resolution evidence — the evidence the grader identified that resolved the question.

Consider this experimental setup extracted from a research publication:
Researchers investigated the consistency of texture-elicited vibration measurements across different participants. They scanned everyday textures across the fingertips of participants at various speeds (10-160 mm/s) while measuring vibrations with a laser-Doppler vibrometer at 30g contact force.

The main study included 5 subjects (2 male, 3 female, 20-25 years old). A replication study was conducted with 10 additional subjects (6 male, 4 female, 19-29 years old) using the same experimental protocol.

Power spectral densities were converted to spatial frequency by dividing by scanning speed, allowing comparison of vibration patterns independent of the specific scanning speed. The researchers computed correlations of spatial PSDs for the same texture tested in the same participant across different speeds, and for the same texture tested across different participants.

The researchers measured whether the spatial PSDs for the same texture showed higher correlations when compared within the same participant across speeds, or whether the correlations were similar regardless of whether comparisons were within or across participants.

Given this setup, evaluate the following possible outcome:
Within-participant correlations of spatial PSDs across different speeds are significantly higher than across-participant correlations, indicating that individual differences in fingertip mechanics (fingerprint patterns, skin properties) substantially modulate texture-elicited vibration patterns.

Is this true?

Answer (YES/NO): NO